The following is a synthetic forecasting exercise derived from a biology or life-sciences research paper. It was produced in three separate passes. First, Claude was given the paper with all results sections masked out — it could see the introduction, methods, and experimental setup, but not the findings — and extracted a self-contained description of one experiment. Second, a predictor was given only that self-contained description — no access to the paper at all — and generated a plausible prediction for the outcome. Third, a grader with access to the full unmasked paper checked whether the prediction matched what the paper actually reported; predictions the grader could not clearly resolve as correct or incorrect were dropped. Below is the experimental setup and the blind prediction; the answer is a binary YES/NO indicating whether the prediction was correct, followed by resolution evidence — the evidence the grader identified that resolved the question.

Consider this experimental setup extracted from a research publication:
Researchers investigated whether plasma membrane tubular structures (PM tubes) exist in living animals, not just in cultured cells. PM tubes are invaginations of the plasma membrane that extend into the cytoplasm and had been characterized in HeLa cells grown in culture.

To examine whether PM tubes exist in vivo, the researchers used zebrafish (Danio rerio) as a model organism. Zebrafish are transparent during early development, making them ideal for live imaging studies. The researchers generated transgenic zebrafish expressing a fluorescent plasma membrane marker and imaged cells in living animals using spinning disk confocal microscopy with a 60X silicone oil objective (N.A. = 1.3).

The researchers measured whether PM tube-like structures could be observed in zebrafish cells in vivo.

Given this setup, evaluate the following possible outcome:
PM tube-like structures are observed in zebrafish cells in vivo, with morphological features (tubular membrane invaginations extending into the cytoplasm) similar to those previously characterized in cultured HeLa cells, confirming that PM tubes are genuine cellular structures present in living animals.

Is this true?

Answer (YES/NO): YES